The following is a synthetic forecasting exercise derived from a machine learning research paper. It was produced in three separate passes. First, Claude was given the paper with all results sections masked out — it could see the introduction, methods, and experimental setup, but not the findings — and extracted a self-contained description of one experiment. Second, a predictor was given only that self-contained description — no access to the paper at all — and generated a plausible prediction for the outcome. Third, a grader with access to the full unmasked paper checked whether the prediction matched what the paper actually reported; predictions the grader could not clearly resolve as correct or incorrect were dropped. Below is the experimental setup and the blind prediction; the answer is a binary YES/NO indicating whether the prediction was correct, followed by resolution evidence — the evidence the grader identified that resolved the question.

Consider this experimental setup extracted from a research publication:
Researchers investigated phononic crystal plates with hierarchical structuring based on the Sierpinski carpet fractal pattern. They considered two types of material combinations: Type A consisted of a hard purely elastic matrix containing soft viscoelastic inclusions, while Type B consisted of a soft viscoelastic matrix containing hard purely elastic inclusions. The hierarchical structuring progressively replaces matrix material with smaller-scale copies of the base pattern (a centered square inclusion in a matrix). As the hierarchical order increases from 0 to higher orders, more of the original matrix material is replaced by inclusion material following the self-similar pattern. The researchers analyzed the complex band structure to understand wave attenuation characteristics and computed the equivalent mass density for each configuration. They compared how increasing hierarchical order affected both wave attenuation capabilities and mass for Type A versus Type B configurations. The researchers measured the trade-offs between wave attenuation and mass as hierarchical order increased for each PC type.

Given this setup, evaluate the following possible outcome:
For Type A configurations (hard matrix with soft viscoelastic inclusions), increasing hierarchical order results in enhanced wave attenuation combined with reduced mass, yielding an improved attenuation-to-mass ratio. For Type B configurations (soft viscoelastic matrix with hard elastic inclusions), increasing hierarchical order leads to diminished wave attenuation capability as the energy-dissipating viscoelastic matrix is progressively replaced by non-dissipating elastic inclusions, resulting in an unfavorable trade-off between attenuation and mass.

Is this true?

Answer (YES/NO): NO